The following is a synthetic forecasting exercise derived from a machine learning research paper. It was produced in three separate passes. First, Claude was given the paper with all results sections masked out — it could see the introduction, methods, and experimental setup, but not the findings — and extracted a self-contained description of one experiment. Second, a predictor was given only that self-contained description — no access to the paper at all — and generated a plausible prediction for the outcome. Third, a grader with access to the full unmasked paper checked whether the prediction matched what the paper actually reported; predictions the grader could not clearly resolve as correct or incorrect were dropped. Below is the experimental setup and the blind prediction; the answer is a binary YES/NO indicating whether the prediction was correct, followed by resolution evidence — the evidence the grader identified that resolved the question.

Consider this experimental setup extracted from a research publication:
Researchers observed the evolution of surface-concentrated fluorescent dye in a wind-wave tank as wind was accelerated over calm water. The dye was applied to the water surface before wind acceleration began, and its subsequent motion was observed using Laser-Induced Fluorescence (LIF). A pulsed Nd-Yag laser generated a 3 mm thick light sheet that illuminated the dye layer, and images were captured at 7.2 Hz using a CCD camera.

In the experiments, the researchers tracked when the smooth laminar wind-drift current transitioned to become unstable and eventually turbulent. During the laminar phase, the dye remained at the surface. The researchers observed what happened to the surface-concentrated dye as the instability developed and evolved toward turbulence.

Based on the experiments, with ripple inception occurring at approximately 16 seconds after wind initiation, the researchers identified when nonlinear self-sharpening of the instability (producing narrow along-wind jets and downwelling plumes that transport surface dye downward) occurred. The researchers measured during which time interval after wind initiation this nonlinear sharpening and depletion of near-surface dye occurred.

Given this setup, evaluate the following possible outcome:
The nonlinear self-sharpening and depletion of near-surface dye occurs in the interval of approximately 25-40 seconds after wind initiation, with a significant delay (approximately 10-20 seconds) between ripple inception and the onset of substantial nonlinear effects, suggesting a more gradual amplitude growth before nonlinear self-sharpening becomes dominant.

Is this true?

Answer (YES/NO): NO